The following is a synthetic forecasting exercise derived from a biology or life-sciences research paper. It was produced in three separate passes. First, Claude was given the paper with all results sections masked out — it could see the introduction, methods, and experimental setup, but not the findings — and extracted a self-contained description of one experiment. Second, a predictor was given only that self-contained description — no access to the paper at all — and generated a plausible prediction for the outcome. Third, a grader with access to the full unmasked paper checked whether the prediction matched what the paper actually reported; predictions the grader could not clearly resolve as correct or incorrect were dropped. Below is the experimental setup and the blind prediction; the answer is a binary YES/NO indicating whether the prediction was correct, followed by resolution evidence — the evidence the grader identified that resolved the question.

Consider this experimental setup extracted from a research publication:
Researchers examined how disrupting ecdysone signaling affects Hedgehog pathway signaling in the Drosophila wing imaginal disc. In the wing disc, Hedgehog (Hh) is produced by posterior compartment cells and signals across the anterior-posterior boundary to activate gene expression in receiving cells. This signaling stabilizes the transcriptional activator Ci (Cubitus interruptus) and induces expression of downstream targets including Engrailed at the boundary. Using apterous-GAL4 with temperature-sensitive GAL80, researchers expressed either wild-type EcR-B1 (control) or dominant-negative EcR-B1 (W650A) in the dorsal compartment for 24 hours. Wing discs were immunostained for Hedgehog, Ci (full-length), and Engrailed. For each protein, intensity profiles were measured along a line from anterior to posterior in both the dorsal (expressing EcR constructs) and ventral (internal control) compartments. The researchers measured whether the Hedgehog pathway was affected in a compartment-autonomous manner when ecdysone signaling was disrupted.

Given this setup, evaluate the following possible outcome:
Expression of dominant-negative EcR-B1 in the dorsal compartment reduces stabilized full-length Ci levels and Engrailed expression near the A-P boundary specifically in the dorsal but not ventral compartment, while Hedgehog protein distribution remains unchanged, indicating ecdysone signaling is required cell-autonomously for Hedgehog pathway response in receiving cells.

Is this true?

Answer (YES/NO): NO